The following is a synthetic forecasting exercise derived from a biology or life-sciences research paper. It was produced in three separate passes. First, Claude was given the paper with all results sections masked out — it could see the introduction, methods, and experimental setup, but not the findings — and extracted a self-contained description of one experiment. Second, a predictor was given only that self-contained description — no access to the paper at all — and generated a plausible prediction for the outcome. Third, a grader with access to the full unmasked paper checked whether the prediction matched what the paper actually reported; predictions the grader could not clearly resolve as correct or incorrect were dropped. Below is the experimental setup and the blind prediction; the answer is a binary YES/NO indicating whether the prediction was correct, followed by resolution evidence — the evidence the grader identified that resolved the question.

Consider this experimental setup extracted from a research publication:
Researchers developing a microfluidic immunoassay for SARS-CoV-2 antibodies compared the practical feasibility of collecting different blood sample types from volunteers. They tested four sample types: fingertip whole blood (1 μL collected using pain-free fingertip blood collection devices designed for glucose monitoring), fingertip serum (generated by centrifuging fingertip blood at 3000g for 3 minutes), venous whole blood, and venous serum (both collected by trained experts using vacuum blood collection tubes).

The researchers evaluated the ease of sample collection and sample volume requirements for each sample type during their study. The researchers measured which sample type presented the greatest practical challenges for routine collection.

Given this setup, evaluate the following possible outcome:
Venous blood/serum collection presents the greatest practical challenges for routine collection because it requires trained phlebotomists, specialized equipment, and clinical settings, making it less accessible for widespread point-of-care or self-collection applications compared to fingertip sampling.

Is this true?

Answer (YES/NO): NO